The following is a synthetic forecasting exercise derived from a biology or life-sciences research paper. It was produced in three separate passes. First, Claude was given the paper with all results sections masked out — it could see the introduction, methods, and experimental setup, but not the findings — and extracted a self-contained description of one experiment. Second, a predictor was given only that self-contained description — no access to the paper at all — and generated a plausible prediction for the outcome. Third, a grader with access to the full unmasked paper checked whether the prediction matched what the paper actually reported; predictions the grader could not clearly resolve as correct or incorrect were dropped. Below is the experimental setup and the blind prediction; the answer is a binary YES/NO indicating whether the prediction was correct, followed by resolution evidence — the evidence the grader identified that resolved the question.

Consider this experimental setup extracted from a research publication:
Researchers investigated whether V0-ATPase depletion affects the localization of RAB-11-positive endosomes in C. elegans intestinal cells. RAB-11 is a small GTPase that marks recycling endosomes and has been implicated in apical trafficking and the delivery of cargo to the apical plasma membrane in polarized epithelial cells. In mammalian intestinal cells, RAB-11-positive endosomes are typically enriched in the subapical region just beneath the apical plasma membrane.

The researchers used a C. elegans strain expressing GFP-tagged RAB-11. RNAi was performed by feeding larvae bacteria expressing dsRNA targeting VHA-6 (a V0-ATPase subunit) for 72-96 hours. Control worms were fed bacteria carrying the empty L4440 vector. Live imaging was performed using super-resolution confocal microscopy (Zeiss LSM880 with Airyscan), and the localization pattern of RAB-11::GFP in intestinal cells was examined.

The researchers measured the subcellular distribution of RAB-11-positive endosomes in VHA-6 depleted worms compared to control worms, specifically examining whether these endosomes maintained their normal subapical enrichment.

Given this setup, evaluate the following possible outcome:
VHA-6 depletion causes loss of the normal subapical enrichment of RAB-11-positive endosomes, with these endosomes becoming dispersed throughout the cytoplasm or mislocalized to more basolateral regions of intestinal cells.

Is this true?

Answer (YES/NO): YES